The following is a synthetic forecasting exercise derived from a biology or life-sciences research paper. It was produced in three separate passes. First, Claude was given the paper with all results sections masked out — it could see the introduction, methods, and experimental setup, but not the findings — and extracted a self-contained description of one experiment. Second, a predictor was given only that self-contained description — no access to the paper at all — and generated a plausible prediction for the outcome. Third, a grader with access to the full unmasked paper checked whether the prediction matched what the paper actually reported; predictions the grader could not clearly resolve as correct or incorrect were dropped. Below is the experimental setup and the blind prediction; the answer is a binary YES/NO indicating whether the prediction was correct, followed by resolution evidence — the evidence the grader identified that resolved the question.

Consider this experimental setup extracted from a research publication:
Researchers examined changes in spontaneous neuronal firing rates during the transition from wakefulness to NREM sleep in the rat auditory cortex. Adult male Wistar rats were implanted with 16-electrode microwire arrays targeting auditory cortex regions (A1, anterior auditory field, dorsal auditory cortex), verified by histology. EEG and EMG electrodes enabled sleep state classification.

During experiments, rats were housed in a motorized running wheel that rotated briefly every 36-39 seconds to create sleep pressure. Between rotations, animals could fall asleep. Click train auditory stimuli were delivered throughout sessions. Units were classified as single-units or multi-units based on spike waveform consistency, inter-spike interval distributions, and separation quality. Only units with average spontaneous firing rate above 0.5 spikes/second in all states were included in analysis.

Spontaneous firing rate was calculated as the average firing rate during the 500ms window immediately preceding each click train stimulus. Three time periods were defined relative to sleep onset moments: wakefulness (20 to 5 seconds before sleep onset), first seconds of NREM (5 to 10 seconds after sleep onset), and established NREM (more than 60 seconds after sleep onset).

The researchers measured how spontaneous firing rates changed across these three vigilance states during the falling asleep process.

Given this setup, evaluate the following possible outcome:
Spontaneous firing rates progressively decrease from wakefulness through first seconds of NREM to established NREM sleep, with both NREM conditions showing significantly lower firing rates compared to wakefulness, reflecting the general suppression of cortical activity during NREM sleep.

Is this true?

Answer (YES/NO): NO